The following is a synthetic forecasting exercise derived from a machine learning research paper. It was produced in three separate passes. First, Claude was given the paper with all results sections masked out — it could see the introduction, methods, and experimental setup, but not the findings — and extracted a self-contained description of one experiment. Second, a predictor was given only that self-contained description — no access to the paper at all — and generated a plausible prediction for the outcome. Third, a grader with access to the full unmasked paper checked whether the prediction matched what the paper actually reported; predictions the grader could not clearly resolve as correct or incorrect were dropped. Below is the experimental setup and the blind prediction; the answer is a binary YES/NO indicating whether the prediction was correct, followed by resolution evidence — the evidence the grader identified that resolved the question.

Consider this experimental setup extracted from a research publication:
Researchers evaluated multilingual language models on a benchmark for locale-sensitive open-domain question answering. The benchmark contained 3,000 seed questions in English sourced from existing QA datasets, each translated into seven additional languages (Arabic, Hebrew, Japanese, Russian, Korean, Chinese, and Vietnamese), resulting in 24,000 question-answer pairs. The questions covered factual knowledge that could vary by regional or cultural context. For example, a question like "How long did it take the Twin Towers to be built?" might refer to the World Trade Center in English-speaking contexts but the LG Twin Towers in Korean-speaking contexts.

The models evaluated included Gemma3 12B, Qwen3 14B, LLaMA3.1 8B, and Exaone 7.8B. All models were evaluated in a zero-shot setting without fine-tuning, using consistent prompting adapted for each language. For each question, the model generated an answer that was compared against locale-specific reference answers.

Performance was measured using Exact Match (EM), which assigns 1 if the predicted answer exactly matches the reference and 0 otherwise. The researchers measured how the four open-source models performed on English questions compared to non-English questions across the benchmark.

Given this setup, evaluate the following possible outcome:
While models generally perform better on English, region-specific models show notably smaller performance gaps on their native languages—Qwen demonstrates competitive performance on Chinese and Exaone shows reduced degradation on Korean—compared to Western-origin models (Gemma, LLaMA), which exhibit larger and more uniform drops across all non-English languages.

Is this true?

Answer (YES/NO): NO